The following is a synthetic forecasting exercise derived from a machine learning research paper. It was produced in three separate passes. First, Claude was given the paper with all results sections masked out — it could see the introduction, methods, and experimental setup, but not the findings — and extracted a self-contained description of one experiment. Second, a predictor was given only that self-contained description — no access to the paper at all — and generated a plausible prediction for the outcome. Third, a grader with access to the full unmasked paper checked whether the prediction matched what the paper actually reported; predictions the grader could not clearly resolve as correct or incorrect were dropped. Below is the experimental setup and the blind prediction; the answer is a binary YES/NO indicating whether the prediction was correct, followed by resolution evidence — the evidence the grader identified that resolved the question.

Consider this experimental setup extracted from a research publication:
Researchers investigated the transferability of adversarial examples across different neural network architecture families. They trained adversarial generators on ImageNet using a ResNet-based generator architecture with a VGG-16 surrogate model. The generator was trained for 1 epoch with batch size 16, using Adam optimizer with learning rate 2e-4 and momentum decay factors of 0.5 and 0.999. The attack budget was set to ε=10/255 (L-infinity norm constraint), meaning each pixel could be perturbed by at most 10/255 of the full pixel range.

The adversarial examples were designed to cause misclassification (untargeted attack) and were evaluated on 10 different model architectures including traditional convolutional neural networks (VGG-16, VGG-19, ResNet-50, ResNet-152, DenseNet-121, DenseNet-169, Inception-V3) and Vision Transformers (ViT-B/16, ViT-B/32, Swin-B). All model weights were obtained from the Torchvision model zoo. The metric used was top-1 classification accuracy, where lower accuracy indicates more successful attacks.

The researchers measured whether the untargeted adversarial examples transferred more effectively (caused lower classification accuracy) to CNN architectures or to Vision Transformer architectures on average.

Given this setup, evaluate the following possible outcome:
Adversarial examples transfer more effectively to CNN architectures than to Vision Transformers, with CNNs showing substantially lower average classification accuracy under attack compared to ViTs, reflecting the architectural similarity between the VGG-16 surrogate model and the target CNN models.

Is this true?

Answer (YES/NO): YES